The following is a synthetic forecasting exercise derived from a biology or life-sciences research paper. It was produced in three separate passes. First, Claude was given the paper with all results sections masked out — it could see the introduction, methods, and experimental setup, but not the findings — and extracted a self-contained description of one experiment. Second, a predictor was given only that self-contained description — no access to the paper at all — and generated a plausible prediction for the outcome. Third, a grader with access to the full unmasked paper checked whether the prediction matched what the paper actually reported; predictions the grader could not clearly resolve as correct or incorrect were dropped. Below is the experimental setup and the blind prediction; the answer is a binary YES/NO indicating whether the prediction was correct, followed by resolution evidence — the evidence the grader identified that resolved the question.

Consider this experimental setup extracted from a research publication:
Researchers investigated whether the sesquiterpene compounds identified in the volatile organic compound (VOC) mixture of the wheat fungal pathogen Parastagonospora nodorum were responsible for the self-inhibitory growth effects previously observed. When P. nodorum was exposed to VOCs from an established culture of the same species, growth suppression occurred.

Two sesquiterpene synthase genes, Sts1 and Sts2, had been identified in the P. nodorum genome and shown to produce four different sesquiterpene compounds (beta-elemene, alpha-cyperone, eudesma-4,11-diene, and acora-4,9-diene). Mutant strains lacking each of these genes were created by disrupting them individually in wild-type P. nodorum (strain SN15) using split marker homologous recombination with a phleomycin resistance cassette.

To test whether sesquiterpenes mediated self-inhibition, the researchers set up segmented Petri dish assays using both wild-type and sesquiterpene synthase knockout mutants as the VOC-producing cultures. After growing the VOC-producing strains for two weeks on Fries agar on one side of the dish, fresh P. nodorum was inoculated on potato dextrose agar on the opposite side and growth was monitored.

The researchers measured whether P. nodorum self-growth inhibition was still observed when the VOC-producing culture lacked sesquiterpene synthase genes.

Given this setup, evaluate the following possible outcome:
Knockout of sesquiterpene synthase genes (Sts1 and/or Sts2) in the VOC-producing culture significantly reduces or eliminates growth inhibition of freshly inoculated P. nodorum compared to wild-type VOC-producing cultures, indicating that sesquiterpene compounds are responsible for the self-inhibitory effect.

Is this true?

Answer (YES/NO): NO